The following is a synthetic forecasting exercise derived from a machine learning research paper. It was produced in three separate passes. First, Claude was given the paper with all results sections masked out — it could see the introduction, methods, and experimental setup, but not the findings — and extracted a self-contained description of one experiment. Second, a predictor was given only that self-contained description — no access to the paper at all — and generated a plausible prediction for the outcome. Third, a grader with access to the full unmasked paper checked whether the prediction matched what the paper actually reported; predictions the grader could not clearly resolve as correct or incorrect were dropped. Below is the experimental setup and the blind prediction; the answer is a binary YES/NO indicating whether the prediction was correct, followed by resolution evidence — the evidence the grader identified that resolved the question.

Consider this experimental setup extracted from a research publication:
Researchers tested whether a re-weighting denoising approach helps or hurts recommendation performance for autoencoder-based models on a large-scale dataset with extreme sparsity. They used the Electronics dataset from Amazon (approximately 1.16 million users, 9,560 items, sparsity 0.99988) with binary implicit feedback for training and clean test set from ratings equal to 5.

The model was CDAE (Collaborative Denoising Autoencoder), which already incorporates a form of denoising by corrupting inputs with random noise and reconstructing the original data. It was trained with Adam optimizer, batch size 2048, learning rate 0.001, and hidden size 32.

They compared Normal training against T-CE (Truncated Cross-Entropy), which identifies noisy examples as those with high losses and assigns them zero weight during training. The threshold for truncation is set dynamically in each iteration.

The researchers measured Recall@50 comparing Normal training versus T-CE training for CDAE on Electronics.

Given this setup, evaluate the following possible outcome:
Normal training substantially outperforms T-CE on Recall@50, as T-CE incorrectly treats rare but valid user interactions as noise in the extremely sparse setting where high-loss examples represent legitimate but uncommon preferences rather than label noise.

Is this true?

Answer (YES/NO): YES